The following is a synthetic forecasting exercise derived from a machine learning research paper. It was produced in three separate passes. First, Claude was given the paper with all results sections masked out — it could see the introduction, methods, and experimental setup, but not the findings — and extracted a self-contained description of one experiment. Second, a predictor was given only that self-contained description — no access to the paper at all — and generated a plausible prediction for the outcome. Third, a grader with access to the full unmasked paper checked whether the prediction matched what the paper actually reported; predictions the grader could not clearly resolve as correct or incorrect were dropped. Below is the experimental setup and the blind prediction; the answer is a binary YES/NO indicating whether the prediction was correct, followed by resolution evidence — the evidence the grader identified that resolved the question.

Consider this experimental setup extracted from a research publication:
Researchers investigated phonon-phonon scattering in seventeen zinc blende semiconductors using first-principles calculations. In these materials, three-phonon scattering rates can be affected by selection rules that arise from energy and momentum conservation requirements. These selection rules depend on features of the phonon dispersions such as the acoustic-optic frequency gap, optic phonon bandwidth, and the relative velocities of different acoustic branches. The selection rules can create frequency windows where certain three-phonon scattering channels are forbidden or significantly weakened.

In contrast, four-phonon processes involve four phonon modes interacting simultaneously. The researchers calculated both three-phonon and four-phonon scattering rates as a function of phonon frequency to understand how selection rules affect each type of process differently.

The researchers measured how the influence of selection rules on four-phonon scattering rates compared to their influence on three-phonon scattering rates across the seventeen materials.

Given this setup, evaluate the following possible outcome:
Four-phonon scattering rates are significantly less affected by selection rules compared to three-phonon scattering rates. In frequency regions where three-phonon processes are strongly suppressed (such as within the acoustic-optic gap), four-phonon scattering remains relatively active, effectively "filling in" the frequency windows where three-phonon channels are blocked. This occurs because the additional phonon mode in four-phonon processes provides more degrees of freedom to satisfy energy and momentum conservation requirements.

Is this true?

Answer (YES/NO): YES